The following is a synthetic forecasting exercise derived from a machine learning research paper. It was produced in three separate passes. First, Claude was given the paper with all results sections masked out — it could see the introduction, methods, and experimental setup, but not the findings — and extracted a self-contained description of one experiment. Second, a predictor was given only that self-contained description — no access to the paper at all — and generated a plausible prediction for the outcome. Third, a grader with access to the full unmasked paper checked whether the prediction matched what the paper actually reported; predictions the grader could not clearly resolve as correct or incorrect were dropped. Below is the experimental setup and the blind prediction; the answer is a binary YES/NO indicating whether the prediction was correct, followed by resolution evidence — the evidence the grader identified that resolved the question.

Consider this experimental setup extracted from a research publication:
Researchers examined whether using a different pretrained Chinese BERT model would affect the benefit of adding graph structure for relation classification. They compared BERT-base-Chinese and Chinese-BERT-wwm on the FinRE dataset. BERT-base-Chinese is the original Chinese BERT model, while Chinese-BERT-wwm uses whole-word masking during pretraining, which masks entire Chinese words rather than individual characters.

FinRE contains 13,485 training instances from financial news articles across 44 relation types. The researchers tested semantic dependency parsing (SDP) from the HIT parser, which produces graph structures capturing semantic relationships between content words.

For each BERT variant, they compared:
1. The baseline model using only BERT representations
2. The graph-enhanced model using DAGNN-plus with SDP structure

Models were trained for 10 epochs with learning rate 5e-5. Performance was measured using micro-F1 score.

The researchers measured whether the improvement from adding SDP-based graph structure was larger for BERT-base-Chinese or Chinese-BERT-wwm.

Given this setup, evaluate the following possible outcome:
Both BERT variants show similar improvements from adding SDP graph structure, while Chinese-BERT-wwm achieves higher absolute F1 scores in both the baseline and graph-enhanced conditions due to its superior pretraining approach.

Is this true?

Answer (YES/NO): NO